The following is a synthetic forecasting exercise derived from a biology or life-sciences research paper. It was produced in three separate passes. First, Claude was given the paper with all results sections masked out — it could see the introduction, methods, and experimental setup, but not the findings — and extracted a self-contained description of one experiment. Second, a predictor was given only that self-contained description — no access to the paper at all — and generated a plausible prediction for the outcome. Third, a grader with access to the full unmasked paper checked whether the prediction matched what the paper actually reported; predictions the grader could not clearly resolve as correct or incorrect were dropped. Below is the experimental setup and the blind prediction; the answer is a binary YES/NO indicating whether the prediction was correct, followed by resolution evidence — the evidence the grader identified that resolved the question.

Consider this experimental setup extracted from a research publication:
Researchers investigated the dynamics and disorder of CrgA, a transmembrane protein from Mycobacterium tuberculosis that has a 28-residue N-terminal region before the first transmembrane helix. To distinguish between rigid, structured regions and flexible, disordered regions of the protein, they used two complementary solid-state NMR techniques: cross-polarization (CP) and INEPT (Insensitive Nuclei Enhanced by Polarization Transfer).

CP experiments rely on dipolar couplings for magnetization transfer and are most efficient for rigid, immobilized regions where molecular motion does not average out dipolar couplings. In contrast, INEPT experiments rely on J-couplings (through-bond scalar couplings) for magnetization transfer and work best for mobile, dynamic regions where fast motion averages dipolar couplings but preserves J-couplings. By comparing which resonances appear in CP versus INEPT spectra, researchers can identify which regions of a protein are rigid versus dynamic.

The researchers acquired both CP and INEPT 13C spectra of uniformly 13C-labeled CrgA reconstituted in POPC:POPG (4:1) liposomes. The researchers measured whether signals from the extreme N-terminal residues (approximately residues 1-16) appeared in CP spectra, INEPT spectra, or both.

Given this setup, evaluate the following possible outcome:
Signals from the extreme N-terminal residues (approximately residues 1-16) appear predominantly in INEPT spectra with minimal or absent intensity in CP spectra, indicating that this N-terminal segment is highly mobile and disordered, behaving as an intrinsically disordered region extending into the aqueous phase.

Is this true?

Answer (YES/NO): NO